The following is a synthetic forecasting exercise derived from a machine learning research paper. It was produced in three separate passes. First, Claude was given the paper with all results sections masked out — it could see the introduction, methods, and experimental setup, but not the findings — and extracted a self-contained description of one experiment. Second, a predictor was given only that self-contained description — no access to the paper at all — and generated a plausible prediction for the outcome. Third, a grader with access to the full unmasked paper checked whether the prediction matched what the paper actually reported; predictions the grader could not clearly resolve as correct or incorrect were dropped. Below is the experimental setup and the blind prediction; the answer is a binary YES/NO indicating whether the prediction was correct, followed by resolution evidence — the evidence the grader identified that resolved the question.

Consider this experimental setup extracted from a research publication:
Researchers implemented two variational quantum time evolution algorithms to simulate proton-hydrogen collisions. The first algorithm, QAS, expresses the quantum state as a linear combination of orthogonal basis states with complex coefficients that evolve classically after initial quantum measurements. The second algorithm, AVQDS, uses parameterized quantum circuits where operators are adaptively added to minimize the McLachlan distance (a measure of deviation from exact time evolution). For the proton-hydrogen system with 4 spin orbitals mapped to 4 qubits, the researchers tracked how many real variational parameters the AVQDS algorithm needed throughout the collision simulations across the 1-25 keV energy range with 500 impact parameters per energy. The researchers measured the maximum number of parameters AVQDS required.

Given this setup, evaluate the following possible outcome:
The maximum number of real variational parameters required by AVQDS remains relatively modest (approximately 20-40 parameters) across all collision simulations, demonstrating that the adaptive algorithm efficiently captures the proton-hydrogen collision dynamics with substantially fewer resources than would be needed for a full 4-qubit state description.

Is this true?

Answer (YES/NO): NO